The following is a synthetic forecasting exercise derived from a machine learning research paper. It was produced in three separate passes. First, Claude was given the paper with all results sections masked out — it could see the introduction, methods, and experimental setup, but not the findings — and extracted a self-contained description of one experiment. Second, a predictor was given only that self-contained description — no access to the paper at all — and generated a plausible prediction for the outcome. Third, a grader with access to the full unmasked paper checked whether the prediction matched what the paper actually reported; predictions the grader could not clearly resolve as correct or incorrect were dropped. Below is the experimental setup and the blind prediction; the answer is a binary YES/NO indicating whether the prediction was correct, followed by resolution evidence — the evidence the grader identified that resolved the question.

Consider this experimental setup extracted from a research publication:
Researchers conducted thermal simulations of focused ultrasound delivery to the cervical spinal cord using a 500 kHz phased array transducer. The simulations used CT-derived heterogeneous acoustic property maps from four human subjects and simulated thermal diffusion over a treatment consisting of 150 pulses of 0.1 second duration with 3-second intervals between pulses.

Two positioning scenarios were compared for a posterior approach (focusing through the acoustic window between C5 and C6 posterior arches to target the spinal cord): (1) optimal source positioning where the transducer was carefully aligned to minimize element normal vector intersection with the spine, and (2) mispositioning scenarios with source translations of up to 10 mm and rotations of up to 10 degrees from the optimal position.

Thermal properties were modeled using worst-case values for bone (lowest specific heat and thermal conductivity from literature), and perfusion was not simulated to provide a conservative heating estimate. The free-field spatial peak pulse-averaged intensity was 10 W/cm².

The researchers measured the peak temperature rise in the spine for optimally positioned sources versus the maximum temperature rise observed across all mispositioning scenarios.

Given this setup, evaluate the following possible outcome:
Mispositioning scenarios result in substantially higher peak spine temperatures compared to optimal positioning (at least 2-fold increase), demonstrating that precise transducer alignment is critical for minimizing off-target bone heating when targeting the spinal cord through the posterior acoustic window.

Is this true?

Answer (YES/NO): YES